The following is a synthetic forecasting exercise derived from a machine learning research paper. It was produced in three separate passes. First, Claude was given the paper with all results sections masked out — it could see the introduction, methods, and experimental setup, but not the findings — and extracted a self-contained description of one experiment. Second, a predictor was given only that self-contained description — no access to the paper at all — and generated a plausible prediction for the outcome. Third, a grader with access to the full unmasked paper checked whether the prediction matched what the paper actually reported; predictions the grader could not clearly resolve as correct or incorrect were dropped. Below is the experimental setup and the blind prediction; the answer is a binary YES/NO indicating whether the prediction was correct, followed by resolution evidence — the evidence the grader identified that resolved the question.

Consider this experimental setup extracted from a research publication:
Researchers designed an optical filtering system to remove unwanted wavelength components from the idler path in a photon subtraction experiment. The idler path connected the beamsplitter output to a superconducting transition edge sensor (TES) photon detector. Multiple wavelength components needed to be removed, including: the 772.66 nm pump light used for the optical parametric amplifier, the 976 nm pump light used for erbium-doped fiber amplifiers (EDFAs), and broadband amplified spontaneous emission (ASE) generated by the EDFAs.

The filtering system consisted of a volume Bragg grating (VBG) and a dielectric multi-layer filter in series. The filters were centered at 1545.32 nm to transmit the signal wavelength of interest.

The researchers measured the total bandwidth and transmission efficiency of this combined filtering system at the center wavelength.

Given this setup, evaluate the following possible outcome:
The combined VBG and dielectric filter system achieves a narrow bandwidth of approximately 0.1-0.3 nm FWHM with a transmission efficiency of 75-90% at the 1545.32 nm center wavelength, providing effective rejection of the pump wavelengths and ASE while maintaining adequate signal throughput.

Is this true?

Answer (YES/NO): NO